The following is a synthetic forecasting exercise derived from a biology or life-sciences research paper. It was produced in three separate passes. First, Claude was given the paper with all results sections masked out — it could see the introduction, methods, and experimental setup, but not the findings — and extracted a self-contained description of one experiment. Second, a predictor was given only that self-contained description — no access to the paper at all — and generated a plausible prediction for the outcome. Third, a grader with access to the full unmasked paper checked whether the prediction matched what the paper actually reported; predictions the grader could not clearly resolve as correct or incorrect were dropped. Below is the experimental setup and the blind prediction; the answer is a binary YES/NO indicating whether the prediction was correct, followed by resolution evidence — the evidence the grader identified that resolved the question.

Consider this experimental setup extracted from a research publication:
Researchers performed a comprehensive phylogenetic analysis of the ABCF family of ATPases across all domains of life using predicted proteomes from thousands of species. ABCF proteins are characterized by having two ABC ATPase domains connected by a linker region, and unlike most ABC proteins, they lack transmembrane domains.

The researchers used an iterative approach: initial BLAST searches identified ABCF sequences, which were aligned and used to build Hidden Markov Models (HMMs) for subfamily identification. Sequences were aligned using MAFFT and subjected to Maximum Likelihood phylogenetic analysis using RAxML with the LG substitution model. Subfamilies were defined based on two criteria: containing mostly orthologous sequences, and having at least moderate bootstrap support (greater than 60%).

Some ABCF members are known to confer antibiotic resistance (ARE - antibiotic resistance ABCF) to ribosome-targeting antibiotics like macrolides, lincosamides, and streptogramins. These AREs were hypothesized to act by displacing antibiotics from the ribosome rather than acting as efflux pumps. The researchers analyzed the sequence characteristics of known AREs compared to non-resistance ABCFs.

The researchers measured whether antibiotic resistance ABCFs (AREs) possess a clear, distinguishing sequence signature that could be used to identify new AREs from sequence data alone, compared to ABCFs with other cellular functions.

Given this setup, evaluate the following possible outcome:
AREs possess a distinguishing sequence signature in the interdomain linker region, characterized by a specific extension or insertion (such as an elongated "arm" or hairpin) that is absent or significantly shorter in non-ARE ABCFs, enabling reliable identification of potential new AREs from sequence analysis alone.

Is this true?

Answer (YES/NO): NO